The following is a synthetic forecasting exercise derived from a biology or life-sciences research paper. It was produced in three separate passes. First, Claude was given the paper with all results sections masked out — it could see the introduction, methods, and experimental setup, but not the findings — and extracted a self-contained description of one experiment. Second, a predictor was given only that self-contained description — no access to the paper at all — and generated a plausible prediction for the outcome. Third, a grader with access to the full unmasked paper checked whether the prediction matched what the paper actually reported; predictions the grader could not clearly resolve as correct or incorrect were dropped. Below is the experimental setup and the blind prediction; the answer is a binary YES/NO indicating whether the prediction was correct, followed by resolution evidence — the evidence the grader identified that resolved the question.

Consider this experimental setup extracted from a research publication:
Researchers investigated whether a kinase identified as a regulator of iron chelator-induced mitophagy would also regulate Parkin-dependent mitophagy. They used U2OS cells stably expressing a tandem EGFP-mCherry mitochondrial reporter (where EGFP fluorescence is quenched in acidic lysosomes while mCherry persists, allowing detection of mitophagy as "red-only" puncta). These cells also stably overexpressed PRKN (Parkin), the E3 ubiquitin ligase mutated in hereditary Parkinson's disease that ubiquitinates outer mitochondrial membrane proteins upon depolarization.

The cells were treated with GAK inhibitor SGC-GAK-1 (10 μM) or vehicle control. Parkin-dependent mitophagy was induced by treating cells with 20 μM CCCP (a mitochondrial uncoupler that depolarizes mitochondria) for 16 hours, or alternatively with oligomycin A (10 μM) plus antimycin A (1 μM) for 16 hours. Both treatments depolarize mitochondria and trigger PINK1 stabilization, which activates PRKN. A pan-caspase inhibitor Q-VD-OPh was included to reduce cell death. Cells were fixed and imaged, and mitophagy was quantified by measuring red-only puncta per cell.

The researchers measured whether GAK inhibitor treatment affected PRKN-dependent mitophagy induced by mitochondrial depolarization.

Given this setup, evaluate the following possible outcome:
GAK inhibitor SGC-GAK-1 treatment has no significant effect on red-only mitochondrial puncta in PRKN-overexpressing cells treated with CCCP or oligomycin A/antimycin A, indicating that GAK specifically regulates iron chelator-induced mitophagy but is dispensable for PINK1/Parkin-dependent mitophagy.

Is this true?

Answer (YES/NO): YES